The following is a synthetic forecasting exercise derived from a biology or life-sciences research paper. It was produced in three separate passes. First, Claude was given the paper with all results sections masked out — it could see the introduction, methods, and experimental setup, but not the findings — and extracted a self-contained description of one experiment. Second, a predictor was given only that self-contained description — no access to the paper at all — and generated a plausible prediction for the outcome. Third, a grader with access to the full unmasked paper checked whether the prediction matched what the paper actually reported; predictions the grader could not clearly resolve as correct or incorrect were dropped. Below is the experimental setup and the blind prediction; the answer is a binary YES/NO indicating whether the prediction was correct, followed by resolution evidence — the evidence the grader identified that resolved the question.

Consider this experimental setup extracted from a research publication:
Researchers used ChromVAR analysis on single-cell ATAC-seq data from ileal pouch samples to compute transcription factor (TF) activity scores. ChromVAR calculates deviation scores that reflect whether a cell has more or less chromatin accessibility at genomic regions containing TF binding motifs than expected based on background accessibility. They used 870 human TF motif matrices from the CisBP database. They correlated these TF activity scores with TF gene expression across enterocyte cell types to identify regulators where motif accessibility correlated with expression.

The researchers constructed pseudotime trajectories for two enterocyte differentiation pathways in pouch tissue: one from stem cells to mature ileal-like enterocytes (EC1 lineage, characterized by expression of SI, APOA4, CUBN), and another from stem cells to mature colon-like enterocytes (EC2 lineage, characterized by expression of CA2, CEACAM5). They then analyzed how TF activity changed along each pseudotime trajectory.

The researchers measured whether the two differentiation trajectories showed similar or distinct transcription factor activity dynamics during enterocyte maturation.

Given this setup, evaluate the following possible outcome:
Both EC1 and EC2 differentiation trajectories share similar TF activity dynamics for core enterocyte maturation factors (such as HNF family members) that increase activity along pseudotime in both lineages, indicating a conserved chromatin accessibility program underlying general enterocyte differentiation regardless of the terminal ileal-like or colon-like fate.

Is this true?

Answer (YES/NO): NO